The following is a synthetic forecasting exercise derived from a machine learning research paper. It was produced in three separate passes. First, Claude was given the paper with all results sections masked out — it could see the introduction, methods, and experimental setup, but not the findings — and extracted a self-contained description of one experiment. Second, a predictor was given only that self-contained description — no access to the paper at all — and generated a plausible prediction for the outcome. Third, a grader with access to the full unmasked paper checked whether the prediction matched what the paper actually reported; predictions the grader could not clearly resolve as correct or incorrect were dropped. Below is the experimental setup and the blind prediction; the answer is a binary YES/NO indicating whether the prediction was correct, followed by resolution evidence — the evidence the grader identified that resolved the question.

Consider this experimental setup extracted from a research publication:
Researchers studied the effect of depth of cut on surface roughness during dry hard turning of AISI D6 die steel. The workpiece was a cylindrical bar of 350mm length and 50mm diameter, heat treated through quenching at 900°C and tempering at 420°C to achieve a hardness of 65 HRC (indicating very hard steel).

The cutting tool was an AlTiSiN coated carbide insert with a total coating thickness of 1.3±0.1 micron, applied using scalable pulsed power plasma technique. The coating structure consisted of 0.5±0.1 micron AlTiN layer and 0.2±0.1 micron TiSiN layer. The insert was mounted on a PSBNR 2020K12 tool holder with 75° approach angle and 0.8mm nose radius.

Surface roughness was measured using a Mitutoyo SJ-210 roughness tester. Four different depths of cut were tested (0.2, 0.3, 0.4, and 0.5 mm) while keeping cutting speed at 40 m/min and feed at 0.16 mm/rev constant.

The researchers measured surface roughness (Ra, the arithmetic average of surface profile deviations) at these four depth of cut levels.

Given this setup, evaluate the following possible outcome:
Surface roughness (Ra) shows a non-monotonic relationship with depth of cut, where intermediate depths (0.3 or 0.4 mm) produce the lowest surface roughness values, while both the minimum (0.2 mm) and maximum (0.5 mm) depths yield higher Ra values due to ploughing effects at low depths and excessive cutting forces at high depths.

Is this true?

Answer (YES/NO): NO